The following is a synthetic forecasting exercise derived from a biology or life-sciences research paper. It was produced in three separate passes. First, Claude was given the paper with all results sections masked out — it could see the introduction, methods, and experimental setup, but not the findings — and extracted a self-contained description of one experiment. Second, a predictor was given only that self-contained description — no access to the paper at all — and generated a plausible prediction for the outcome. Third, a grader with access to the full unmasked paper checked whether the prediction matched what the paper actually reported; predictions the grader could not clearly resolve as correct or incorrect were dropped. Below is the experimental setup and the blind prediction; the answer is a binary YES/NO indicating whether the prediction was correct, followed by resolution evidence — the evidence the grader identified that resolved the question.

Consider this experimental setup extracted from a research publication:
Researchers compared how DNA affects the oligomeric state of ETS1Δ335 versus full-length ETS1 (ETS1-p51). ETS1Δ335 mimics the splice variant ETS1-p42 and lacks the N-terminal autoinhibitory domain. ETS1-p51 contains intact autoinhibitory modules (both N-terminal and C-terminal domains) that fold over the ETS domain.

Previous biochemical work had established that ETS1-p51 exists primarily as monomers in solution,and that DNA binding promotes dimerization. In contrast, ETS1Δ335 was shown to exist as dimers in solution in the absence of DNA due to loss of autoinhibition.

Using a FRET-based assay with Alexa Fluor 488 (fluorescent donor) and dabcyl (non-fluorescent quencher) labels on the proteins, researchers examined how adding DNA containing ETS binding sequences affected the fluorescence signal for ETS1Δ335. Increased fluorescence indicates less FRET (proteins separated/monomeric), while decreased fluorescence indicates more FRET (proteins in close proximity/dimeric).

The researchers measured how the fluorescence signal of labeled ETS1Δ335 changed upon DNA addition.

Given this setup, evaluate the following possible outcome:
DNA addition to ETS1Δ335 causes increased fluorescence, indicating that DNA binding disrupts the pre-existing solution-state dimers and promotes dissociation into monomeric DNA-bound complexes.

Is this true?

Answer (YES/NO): YES